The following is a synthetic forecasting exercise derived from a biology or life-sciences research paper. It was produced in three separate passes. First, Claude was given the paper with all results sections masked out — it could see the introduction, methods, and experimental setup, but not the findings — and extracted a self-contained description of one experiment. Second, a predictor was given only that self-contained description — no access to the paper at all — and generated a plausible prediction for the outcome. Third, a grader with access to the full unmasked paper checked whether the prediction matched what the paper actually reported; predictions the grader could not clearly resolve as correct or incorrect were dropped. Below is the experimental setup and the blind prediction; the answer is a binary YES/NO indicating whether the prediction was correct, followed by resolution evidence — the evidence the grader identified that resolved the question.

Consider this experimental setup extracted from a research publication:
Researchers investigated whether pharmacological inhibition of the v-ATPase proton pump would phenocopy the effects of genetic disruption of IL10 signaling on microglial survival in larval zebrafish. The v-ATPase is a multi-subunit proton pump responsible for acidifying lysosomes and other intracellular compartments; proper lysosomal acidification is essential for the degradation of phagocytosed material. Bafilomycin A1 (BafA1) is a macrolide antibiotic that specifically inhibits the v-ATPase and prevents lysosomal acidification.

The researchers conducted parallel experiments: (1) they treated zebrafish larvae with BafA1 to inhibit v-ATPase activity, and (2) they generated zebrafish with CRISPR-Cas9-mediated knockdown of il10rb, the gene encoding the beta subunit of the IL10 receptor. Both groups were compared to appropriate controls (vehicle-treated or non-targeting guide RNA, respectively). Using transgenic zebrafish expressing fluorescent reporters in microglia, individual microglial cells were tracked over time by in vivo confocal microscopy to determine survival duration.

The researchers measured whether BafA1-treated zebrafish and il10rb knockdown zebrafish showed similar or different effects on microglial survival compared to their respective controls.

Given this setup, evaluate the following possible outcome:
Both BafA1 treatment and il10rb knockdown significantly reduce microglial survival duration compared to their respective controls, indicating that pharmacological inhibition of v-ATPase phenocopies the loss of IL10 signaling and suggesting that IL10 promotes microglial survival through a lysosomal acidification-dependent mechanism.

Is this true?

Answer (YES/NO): NO